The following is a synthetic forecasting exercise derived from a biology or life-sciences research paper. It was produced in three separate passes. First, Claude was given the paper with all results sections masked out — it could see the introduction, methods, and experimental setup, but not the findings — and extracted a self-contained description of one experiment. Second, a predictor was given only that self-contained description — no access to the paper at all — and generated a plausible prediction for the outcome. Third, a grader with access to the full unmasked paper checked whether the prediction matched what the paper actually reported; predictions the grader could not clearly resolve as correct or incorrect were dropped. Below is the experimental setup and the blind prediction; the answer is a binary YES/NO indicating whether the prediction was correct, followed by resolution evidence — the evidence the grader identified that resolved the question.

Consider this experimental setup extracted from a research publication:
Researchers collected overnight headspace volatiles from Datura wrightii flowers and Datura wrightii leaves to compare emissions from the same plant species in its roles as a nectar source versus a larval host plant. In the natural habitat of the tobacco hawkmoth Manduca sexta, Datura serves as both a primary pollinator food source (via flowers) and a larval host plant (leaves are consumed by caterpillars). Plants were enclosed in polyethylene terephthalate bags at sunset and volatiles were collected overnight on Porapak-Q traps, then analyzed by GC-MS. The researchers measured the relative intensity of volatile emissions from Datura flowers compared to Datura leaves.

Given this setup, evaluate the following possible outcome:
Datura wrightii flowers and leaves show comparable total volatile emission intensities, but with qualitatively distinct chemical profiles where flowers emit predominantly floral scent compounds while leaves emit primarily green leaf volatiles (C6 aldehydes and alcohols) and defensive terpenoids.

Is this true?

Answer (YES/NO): NO